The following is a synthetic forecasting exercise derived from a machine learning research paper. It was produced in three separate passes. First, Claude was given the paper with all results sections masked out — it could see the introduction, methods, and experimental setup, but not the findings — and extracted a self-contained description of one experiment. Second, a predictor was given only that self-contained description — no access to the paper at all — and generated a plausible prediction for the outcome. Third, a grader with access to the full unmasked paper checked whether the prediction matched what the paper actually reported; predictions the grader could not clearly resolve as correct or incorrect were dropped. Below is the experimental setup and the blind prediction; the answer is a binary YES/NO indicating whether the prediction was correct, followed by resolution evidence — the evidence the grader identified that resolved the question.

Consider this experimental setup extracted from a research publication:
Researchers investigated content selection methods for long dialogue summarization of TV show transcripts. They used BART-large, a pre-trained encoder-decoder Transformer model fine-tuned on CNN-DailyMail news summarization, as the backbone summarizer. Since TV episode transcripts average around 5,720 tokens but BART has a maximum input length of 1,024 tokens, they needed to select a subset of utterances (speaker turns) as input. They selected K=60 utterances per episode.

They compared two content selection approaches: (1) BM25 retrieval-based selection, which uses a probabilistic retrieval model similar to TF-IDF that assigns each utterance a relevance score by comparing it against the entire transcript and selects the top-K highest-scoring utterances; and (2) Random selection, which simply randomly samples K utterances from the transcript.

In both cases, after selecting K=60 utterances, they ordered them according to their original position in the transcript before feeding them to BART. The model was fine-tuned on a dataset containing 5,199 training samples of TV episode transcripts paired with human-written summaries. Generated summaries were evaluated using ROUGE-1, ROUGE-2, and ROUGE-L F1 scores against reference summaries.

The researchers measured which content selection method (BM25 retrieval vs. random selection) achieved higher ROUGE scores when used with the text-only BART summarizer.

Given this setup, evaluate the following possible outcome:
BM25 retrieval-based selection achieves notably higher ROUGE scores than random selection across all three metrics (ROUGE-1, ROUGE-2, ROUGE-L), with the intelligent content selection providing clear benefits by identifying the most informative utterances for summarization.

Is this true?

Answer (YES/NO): NO